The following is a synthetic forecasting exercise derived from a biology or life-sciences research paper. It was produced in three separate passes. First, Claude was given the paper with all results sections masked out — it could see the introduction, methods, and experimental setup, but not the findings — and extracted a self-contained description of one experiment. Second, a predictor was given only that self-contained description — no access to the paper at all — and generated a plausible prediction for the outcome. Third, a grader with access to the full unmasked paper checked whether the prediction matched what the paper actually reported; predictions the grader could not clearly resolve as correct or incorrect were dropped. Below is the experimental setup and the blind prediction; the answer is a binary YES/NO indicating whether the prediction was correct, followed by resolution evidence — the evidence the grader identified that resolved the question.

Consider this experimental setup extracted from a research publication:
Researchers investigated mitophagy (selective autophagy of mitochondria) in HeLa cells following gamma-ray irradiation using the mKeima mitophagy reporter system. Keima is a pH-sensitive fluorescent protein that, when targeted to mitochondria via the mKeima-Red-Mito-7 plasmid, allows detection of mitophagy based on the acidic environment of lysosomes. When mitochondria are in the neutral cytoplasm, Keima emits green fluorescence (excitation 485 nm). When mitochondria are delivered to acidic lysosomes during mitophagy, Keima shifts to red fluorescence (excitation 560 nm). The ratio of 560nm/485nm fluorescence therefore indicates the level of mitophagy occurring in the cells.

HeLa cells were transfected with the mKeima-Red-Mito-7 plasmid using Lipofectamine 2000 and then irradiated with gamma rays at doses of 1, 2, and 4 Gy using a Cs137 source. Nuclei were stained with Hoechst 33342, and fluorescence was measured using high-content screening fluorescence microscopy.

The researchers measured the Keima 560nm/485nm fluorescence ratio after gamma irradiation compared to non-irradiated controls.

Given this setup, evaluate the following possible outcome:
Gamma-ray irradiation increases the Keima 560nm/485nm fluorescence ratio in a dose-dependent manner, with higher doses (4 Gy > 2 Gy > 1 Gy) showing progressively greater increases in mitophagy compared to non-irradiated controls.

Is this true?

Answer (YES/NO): YES